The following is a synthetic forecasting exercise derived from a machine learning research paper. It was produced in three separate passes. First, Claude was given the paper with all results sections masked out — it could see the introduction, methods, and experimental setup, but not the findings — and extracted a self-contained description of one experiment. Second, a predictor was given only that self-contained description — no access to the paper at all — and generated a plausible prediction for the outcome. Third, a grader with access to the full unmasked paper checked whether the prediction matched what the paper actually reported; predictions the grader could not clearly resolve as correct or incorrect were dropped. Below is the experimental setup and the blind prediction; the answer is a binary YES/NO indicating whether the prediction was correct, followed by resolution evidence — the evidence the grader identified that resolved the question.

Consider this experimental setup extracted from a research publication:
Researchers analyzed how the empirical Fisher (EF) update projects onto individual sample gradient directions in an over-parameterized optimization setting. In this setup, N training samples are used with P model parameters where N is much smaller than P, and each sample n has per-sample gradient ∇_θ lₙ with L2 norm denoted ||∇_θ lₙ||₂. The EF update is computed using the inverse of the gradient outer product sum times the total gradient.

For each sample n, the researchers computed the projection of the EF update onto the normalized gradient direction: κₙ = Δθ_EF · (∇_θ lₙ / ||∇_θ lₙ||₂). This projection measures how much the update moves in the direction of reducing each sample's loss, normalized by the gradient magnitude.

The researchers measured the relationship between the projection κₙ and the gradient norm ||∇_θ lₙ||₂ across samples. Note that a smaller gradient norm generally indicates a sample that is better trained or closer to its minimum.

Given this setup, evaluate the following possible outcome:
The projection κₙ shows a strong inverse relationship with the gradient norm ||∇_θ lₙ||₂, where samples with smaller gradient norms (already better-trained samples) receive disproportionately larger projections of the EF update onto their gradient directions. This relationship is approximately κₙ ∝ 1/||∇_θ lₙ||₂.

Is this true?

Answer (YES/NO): YES